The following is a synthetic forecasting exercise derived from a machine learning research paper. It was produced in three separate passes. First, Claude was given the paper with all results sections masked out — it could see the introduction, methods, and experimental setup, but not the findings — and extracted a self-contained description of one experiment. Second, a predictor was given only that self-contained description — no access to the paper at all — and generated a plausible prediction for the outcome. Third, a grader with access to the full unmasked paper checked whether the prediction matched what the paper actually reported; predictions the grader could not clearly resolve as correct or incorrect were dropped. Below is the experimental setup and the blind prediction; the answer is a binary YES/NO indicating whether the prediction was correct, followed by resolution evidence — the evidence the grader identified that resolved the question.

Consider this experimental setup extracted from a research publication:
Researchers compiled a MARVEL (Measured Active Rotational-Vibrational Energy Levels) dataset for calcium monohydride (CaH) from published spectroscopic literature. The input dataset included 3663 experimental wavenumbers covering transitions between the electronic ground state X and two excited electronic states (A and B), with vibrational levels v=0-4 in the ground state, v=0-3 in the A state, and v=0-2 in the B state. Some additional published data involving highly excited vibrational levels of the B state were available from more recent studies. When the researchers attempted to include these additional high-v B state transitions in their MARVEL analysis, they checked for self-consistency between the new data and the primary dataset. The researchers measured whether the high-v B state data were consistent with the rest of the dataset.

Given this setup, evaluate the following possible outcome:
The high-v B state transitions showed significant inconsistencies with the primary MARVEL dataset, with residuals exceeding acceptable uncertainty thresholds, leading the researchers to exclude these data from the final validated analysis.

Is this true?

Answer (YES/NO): YES